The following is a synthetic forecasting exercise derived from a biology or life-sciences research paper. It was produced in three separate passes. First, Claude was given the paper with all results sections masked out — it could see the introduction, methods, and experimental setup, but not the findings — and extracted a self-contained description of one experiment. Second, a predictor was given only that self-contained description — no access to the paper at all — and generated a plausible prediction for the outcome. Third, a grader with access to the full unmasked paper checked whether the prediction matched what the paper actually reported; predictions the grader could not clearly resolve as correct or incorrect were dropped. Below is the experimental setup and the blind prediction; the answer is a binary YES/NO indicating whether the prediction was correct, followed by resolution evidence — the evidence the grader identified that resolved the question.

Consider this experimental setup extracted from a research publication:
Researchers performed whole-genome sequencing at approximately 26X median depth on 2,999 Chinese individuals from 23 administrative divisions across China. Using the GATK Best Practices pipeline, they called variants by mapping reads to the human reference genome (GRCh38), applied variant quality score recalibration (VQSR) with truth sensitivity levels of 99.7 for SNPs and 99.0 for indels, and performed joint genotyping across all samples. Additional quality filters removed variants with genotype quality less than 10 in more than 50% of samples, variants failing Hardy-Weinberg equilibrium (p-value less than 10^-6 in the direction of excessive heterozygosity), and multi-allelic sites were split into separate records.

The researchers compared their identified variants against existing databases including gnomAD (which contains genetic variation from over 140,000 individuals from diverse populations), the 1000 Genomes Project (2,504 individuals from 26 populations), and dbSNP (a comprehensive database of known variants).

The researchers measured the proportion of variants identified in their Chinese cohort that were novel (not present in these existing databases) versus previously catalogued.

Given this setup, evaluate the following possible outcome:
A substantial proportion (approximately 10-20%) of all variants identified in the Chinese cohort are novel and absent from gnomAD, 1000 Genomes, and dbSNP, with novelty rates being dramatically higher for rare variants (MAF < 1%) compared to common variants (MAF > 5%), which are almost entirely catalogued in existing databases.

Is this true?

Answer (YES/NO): NO